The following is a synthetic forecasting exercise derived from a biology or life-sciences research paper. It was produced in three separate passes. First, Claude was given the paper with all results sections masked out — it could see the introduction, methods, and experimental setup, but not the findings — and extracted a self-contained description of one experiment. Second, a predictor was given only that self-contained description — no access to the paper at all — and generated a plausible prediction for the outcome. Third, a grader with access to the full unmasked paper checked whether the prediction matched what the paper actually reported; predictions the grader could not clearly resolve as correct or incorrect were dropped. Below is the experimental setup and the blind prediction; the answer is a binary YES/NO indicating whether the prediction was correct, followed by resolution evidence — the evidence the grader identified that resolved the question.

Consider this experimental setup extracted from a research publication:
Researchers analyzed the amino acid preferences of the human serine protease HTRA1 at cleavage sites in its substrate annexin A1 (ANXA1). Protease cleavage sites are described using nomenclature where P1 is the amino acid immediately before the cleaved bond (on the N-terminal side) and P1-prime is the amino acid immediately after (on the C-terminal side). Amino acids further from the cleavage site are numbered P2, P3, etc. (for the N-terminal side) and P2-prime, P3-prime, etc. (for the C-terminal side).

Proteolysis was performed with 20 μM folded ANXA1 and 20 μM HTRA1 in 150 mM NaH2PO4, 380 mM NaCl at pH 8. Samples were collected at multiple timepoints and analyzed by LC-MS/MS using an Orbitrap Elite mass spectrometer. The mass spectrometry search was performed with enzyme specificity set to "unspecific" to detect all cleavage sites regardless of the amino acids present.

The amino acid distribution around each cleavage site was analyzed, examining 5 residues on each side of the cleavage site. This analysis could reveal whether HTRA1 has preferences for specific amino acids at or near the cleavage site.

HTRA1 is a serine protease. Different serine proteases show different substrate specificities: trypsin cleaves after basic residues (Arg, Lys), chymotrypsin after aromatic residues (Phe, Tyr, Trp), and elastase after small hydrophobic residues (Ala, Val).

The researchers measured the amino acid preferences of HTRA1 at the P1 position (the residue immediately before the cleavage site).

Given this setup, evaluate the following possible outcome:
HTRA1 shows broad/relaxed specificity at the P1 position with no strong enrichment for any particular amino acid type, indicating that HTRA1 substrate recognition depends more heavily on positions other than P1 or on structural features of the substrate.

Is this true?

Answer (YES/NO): NO